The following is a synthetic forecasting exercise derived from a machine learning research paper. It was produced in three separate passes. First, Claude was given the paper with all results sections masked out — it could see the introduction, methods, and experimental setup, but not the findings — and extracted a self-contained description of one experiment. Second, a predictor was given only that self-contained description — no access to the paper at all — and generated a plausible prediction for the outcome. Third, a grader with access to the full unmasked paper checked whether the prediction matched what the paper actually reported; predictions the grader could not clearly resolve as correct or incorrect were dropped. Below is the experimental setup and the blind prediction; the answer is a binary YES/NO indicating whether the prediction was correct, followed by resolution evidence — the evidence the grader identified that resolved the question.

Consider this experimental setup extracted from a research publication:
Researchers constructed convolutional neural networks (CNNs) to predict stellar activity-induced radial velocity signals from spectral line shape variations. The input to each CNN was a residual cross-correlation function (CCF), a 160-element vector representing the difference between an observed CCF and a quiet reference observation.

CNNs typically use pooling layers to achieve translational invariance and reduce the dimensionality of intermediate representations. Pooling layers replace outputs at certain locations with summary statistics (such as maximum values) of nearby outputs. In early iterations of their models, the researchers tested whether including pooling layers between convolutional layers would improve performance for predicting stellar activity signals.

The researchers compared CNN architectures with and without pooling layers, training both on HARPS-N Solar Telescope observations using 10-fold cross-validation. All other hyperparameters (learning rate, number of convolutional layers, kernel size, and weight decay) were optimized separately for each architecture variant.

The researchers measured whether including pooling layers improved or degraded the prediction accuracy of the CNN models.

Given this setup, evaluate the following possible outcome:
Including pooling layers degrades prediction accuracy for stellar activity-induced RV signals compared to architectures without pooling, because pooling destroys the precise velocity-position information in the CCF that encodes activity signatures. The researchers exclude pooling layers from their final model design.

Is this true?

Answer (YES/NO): YES